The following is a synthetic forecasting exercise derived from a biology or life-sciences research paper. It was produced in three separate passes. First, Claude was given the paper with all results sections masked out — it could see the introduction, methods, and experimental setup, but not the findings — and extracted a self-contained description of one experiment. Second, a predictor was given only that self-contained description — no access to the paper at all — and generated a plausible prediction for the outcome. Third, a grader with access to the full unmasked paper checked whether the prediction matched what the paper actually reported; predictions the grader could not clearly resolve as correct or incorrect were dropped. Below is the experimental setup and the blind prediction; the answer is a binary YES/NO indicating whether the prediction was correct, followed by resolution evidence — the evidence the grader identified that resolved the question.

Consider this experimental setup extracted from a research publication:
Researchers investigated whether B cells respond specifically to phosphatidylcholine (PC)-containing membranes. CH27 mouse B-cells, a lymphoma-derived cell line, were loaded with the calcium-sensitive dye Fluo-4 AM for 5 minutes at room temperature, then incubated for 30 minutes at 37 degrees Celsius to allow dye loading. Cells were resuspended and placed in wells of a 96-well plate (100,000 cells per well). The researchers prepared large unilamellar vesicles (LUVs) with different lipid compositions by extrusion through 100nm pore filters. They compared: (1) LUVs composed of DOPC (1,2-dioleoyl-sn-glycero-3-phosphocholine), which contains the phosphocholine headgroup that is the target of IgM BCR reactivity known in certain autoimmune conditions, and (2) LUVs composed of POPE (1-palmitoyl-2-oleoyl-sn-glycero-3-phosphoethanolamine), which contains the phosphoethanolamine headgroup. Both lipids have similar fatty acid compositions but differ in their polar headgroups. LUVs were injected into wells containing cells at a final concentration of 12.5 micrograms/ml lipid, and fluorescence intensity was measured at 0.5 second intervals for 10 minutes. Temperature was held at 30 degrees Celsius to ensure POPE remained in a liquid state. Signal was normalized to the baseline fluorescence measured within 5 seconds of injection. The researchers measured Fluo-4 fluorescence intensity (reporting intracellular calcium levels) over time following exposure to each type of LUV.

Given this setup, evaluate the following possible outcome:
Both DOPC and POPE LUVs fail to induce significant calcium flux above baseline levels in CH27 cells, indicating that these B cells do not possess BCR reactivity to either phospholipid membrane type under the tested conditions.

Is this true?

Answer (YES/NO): NO